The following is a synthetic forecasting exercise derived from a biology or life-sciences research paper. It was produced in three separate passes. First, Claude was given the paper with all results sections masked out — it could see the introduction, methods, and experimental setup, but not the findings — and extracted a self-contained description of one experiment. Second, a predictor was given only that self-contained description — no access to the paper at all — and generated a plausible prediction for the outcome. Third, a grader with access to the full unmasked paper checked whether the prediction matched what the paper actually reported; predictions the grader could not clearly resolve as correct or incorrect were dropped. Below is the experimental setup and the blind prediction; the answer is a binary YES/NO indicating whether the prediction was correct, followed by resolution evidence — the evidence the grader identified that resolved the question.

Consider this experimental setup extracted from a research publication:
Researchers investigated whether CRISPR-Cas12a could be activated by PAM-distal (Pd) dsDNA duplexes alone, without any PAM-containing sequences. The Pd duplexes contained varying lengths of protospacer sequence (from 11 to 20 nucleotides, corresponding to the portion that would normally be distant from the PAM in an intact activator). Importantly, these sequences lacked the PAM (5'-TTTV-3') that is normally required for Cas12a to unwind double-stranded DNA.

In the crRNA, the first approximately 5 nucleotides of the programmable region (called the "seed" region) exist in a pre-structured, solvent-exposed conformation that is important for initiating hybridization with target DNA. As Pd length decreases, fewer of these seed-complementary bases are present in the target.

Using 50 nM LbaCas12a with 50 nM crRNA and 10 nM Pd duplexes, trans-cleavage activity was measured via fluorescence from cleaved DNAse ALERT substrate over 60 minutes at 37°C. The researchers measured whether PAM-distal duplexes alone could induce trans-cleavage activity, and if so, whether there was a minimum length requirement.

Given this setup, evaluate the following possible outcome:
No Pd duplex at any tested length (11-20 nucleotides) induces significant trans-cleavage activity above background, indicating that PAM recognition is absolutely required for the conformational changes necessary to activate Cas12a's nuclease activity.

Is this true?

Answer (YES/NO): NO